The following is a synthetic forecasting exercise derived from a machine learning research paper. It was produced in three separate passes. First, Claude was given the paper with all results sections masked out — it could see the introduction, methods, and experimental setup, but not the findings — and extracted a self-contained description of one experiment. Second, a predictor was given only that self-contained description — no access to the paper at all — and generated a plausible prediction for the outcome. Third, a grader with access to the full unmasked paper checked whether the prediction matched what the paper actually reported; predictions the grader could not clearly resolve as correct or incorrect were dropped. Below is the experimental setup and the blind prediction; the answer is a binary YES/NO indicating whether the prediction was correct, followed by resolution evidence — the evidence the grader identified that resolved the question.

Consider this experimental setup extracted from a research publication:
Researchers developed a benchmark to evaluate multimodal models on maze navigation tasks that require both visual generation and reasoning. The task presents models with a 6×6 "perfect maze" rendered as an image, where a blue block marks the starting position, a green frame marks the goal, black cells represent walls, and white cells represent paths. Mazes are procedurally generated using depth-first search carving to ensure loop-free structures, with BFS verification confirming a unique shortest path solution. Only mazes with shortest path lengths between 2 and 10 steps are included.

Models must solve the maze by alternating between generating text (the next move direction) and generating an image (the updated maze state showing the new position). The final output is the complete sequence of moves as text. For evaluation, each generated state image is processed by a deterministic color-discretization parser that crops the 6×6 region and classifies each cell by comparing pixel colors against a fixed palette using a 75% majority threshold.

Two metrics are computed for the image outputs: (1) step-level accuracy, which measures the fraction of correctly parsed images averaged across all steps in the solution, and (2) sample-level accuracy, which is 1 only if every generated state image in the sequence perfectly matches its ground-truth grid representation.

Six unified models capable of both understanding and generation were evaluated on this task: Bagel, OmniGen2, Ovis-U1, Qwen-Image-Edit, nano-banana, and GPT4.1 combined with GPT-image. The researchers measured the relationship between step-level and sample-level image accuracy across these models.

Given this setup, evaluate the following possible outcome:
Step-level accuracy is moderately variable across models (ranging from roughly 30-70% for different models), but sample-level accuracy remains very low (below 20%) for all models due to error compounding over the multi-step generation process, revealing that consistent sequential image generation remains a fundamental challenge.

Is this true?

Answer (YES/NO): NO